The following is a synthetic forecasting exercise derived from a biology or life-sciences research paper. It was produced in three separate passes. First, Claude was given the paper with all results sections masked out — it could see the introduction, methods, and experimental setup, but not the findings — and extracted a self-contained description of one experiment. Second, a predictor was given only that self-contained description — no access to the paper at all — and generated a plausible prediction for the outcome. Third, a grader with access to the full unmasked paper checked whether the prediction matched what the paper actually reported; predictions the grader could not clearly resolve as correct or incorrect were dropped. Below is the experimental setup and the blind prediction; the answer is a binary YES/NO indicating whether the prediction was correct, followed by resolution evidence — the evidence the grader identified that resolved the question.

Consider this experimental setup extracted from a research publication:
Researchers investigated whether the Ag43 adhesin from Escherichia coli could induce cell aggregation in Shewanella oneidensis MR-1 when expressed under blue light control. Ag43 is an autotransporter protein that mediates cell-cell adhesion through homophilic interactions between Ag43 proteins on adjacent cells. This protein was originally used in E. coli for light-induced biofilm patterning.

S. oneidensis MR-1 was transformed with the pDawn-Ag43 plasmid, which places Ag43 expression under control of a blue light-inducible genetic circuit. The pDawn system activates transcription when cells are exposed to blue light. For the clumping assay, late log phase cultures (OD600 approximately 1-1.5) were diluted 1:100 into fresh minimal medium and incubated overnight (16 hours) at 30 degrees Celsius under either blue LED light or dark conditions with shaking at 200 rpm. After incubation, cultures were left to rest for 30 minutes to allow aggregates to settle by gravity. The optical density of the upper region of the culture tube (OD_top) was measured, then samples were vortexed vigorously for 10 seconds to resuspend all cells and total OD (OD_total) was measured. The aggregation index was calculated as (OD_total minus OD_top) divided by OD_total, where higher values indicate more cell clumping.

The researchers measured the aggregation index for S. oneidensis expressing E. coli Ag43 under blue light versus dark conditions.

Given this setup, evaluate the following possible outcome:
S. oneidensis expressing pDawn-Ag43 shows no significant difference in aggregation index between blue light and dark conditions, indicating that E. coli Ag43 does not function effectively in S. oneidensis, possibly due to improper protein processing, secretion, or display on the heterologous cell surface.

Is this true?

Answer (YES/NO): YES